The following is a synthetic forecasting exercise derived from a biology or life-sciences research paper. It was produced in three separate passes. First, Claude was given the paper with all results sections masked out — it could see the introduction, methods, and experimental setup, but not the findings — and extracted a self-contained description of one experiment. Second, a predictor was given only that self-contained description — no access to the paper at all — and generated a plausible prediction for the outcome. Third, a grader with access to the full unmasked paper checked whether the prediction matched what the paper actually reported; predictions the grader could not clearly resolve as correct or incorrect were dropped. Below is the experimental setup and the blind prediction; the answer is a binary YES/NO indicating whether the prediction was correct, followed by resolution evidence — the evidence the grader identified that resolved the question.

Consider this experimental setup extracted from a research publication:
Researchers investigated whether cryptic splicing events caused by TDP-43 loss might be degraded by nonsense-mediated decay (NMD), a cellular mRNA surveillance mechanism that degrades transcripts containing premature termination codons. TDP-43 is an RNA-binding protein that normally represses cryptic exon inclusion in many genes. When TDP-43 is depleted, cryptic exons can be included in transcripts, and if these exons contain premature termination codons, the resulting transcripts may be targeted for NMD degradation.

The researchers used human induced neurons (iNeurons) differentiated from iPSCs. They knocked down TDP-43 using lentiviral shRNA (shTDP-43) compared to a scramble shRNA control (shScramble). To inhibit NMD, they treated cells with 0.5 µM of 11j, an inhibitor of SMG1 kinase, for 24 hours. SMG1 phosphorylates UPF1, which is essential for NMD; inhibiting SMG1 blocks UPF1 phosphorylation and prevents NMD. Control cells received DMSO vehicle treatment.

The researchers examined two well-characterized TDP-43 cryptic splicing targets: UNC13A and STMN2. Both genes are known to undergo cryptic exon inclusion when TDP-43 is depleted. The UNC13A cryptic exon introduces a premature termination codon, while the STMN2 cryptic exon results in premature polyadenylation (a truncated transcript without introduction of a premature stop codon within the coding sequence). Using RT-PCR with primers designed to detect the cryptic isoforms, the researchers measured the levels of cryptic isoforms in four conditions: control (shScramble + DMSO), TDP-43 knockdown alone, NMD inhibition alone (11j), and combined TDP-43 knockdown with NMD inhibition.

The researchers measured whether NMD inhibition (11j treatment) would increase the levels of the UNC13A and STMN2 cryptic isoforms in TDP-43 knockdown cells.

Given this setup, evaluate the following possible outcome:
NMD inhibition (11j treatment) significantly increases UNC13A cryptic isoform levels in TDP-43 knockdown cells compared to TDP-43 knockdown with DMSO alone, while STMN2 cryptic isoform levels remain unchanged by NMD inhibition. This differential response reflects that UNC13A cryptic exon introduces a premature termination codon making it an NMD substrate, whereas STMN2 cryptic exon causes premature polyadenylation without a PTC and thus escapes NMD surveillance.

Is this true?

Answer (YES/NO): YES